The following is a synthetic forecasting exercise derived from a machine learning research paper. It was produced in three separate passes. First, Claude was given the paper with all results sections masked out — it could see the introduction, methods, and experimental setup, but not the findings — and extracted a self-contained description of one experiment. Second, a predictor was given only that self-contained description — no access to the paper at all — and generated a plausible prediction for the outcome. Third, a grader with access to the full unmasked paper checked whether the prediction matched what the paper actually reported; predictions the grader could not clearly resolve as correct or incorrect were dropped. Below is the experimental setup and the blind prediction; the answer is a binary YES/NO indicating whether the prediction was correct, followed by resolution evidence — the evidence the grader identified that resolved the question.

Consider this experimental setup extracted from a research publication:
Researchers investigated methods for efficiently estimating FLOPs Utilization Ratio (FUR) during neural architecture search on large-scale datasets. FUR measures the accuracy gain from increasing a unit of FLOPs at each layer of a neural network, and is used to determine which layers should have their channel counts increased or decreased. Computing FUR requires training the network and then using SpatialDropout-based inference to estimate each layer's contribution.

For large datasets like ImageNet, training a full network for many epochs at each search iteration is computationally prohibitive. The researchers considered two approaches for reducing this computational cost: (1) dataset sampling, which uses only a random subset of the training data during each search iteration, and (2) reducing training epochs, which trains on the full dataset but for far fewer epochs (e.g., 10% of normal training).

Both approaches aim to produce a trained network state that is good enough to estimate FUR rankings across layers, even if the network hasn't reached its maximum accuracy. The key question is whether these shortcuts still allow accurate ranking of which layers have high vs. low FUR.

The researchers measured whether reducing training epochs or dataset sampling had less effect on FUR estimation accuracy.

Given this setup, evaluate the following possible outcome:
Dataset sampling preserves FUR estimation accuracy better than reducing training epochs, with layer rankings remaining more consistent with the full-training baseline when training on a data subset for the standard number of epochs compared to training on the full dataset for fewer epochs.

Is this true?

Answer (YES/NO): NO